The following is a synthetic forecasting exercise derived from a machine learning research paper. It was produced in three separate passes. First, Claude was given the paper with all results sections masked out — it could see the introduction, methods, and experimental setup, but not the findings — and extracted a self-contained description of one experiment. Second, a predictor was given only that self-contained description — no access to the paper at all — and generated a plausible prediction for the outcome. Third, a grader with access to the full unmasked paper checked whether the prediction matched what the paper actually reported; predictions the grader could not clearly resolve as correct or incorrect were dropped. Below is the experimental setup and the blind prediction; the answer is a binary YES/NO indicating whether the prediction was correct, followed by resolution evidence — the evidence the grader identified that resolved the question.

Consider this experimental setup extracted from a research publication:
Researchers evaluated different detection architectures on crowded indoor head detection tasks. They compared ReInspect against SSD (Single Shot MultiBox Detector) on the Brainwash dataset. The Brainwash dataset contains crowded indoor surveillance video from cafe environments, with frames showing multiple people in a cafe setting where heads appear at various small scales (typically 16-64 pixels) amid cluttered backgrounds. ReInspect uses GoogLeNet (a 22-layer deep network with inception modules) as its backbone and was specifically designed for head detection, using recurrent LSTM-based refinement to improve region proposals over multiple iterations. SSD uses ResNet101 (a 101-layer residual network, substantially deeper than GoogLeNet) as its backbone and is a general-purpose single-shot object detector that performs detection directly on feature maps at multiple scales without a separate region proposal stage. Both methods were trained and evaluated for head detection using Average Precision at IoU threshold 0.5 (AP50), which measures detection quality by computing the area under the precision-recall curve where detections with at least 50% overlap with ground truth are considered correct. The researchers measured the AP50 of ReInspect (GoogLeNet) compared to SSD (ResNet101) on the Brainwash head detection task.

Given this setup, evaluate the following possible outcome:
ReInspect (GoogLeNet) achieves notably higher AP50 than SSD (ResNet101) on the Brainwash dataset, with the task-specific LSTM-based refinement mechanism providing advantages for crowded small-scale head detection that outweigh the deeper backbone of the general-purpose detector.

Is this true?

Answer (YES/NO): NO